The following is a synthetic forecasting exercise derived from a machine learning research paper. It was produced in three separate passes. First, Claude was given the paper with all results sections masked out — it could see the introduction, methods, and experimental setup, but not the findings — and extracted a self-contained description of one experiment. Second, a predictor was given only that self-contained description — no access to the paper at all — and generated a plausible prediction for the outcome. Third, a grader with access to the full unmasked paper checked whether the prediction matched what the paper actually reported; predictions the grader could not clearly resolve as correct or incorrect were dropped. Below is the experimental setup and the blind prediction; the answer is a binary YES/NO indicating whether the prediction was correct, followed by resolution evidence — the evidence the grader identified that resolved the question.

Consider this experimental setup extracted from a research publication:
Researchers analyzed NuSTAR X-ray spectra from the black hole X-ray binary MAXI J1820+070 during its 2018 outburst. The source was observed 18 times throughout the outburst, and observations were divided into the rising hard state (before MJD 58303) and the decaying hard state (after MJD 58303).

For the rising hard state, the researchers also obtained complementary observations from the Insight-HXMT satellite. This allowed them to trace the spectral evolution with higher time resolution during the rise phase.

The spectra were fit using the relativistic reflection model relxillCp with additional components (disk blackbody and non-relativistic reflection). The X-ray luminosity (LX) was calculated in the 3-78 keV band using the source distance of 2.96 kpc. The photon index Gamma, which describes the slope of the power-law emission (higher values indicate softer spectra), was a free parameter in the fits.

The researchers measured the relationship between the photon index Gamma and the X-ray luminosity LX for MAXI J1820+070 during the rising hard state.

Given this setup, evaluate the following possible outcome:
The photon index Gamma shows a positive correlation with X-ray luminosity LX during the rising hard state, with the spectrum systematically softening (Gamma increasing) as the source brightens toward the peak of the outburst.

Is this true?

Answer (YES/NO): NO